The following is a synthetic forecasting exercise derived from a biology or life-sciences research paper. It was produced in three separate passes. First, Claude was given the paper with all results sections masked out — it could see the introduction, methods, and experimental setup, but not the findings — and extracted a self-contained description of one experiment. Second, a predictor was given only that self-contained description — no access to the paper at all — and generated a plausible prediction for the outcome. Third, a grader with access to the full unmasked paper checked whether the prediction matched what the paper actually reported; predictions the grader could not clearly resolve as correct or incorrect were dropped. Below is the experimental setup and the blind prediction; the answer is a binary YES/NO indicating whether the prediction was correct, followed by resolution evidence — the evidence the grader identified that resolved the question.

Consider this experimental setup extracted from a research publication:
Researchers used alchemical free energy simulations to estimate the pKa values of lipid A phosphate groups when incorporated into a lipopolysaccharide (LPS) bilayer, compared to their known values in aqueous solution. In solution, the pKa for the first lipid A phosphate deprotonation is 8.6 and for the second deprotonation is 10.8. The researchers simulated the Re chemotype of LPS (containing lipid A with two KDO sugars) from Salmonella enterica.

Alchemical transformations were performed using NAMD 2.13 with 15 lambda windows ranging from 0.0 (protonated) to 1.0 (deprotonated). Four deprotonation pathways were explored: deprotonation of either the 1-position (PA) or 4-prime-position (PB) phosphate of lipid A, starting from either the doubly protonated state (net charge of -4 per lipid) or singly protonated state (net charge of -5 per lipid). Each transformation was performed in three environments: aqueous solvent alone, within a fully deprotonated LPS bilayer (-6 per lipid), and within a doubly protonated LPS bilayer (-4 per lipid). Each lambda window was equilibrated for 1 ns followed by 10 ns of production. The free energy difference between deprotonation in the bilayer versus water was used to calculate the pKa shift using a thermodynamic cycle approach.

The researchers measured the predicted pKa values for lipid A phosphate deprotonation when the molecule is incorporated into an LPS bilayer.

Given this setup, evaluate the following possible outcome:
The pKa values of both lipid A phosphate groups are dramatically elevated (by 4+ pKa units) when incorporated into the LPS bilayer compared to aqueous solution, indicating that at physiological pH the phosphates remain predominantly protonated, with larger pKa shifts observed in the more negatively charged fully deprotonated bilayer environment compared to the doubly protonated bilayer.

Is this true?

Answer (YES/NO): NO